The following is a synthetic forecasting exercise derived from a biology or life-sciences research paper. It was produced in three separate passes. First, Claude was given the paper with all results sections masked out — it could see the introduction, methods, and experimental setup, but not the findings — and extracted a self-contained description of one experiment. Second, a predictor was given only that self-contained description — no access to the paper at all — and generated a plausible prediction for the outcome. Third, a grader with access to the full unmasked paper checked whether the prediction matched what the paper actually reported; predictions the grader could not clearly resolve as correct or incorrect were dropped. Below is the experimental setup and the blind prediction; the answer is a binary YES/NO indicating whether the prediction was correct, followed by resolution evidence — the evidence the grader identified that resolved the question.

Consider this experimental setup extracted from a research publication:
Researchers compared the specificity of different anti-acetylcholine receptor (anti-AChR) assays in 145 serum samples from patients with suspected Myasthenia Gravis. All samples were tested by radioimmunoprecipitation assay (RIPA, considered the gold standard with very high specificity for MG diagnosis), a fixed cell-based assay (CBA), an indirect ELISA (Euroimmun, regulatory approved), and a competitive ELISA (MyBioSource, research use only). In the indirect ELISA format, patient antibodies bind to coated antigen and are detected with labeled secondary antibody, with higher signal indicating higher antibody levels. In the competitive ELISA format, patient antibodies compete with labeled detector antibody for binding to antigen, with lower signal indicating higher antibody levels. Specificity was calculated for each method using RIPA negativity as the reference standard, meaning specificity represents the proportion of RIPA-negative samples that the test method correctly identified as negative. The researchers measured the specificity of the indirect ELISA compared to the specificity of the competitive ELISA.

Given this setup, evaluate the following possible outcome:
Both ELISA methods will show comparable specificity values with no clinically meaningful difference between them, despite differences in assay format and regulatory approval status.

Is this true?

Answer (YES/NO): NO